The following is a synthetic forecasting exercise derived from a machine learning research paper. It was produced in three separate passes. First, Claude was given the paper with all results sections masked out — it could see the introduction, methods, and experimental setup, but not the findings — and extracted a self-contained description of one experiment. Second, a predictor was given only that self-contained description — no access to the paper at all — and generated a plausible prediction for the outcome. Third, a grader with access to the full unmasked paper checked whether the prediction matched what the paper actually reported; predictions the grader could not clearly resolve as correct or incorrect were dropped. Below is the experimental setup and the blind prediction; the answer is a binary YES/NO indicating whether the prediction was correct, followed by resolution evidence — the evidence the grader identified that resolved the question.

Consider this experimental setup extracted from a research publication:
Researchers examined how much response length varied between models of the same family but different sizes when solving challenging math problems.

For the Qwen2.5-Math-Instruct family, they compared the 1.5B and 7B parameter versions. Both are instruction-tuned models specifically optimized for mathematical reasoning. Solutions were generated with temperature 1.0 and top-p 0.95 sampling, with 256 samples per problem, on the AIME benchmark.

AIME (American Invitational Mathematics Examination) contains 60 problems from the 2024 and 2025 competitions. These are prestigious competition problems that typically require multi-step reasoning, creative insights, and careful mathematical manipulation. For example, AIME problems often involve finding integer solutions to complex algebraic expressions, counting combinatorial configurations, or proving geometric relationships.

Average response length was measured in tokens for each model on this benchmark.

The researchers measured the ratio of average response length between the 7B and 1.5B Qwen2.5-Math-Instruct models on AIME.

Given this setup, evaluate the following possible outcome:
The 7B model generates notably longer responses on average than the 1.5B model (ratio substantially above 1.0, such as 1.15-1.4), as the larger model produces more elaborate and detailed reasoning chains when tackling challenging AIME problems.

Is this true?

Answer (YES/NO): NO